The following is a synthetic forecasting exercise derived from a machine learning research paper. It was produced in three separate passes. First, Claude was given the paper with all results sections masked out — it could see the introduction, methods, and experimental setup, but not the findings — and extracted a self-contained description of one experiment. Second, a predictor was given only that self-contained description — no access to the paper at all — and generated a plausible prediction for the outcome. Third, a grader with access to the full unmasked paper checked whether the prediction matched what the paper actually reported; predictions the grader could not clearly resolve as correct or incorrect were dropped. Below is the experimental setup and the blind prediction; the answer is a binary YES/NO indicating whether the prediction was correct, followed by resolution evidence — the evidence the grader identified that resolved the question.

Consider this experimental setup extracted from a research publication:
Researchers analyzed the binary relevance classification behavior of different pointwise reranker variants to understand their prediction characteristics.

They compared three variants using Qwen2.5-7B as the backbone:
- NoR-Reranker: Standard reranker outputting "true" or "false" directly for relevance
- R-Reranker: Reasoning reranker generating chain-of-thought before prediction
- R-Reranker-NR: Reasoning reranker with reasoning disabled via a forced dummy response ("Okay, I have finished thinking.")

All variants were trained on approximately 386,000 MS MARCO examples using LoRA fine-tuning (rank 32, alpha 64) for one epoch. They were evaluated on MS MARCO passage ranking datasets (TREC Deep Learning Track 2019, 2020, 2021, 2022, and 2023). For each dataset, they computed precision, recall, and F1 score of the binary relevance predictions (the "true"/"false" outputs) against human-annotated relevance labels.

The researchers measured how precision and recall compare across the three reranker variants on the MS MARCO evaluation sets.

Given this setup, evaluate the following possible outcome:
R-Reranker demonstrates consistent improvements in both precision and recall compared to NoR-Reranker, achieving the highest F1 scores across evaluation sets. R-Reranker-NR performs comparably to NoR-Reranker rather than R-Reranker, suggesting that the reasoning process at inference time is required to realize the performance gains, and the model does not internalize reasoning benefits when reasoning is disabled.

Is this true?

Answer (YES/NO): NO